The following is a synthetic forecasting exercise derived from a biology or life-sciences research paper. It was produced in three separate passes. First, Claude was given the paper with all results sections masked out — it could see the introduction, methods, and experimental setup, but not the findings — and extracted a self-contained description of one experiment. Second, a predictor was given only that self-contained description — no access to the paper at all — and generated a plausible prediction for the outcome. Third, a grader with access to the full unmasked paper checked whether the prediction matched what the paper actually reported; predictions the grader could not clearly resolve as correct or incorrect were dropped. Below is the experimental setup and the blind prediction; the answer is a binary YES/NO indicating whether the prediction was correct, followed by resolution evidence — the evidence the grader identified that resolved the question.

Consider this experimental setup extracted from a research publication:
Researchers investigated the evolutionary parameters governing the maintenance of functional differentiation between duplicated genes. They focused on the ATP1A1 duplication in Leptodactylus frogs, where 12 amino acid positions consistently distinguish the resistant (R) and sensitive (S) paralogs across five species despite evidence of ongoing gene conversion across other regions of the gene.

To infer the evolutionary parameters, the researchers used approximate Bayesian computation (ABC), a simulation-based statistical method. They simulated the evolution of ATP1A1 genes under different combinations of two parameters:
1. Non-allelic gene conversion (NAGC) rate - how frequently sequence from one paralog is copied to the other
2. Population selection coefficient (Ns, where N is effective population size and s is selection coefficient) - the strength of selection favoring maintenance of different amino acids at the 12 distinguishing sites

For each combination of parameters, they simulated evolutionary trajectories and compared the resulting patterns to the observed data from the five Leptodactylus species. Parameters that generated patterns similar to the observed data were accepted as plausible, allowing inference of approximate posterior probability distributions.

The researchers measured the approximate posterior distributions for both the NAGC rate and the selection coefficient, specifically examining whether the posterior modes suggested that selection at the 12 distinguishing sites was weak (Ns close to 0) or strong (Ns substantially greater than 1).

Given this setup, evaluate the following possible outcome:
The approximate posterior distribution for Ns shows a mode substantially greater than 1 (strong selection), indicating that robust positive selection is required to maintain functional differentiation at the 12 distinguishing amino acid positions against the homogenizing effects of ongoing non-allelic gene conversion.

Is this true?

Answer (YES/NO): YES